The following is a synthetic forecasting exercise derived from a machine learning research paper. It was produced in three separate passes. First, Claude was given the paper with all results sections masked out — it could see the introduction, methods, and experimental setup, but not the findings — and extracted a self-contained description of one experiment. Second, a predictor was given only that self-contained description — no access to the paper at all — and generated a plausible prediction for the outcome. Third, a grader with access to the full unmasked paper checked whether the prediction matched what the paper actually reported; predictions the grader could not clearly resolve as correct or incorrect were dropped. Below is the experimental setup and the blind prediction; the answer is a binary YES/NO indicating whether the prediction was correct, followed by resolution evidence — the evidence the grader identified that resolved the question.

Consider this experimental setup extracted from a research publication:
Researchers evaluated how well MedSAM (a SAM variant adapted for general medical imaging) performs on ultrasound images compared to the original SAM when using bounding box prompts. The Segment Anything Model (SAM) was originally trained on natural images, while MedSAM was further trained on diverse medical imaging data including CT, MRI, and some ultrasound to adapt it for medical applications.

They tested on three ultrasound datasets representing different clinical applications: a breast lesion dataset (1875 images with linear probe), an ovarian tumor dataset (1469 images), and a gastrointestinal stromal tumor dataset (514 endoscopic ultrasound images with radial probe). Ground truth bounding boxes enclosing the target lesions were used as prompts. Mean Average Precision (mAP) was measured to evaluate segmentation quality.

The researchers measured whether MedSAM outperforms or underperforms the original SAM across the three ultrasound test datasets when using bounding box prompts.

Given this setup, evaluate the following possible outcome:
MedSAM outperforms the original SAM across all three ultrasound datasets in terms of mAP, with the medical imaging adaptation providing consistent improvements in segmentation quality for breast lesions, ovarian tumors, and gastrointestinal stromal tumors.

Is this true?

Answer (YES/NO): NO